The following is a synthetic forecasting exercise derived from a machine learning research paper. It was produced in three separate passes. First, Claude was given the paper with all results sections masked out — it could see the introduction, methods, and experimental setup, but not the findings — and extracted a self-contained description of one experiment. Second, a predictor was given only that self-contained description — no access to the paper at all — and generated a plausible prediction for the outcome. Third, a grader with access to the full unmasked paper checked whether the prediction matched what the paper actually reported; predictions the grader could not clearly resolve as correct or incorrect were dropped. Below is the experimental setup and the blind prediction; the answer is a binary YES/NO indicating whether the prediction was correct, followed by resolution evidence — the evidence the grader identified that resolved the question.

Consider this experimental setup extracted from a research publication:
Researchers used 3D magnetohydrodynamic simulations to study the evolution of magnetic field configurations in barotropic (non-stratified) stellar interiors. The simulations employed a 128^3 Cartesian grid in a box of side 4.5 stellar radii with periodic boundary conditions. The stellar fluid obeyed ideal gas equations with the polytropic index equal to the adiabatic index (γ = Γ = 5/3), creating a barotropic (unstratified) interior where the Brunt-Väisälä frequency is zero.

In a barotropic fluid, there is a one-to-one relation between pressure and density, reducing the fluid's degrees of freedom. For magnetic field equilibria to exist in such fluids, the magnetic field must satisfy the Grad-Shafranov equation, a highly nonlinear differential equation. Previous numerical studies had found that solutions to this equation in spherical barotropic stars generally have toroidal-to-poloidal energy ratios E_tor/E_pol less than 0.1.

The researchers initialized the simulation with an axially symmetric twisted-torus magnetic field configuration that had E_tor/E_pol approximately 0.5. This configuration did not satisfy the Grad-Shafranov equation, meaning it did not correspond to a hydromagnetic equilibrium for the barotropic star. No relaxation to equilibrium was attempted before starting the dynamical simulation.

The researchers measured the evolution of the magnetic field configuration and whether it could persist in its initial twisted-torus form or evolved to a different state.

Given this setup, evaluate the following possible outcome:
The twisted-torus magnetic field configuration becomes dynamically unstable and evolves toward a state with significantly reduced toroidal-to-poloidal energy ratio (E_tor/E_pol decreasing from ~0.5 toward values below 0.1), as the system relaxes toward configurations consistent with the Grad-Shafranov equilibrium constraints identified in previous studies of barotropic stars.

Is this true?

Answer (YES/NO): NO